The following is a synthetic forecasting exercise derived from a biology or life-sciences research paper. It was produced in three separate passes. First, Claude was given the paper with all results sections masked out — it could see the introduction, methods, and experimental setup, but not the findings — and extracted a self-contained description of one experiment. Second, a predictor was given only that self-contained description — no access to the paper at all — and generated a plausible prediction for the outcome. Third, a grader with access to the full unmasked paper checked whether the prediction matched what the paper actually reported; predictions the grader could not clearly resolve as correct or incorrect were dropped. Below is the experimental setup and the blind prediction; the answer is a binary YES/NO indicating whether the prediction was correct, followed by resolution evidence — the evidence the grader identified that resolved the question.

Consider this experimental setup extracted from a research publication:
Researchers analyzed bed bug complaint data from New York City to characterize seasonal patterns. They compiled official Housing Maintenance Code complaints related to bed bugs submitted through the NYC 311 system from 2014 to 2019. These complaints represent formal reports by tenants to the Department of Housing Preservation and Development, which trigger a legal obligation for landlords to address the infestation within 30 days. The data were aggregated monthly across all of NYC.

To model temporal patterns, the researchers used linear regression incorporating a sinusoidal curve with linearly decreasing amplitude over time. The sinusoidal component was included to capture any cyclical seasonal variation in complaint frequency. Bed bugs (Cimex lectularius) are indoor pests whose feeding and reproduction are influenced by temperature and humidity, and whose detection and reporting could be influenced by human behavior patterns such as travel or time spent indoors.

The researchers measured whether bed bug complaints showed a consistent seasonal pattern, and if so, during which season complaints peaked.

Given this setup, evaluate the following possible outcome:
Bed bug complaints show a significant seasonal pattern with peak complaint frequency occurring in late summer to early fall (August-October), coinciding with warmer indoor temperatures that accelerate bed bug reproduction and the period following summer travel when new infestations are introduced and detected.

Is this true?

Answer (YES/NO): NO